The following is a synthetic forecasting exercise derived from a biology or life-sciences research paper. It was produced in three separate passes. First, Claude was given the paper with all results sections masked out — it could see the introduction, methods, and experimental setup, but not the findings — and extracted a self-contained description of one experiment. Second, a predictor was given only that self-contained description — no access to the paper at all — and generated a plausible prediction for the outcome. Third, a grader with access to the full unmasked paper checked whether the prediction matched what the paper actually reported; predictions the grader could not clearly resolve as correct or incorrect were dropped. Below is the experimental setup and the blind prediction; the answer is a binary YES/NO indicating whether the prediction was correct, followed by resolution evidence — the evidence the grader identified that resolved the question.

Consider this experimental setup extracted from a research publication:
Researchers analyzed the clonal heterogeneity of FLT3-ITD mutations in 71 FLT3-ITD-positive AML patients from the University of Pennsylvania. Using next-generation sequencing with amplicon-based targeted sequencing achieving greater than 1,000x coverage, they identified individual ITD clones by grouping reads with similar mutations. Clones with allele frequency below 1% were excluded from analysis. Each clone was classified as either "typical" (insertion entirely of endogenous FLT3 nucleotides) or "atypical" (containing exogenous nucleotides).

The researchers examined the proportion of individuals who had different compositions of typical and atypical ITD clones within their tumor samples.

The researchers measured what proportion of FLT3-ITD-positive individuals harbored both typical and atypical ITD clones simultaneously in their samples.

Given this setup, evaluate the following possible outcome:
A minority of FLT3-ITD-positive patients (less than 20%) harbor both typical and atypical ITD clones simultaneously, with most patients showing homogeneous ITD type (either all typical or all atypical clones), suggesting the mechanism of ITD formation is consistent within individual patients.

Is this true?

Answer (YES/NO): YES